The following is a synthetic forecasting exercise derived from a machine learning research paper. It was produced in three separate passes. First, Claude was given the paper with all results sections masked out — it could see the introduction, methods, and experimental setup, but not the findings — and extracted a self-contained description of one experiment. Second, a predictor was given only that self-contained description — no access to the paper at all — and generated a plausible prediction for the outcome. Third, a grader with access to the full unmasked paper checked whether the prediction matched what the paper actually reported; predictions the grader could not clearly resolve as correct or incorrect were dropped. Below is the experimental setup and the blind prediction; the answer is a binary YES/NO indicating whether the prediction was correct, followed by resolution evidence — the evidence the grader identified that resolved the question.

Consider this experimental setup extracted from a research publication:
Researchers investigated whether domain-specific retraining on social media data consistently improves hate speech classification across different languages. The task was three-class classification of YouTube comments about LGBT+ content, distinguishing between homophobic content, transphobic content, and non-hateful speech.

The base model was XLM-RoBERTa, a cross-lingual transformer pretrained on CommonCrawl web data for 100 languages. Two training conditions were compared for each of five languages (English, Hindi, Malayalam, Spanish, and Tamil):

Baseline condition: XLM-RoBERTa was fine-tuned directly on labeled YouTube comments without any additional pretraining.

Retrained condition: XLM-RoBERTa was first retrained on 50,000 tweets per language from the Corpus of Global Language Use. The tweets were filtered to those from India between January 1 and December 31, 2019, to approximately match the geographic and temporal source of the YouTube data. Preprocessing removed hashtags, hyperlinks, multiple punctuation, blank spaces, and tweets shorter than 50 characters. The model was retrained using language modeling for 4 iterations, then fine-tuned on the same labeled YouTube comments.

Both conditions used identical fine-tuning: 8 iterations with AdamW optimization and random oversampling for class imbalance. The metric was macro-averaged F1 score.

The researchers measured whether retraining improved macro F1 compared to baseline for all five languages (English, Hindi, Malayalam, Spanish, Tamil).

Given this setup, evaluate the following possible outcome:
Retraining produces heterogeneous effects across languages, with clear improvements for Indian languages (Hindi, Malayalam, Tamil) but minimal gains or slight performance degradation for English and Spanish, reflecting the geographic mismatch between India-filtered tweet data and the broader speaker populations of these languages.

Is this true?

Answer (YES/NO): NO